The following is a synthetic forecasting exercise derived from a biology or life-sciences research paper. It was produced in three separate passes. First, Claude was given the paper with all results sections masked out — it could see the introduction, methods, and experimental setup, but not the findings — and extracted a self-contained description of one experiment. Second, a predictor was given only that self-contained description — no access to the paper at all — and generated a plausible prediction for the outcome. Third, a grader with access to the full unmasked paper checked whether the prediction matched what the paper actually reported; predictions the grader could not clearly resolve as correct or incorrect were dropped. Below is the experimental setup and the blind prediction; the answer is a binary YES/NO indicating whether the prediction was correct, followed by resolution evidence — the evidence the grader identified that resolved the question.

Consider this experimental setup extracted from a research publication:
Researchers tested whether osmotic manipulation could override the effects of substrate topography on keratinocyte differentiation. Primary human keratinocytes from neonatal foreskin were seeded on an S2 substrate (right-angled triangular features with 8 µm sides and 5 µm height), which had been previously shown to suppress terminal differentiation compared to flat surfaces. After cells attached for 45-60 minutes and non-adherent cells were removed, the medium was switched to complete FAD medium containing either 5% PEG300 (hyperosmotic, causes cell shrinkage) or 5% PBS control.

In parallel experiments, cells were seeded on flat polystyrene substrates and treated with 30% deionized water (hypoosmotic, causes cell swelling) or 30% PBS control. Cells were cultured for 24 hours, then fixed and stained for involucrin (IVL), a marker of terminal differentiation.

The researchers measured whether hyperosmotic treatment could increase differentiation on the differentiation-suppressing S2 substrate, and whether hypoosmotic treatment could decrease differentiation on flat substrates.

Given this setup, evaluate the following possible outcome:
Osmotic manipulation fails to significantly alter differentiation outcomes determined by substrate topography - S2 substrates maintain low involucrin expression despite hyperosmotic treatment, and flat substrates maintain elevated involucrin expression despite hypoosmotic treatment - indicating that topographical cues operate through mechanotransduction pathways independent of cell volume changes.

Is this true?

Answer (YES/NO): NO